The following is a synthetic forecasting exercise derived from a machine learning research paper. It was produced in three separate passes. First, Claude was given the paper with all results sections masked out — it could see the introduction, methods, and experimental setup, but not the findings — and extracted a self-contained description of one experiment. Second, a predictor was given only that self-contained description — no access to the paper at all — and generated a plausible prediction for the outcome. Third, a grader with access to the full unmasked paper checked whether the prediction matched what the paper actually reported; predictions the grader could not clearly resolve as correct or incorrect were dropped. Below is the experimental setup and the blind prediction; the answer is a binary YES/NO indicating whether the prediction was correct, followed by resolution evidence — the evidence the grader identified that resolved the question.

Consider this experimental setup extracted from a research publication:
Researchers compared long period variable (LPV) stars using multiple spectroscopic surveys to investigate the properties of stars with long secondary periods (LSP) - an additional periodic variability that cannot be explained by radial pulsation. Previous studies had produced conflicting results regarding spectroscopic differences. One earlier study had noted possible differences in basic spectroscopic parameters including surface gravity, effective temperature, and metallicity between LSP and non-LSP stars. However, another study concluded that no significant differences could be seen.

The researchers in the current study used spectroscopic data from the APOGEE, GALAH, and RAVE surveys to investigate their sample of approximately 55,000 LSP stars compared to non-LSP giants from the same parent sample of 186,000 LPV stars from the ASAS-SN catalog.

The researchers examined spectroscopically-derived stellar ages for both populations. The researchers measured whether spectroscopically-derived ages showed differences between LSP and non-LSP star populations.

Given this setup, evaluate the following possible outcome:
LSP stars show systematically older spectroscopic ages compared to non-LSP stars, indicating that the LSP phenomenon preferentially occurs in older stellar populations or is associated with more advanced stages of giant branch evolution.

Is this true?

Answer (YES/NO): YES